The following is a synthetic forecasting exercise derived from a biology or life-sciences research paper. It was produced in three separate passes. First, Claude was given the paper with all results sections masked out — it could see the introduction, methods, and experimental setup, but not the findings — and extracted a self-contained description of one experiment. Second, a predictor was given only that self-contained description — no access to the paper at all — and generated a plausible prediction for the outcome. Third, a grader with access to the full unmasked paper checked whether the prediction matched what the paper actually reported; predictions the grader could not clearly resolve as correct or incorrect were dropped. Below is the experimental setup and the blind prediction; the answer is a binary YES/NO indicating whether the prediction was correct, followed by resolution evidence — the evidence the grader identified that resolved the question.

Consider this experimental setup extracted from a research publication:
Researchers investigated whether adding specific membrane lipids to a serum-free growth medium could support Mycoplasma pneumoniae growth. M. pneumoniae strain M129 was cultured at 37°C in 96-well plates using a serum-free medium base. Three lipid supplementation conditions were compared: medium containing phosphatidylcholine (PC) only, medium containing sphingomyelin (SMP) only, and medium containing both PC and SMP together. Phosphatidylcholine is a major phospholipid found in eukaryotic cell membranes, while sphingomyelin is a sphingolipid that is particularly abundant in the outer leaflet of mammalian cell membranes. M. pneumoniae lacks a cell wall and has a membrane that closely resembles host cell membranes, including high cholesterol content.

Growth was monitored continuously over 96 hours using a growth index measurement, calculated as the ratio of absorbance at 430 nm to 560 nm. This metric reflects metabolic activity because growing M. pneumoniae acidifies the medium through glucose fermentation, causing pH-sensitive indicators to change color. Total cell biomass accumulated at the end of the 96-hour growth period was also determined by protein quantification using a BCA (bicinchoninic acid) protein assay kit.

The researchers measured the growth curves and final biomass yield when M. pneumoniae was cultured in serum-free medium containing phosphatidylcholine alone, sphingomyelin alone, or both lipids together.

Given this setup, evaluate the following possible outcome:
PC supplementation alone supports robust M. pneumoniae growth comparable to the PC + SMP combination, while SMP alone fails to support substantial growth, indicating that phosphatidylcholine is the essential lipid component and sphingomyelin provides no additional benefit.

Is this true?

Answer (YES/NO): NO